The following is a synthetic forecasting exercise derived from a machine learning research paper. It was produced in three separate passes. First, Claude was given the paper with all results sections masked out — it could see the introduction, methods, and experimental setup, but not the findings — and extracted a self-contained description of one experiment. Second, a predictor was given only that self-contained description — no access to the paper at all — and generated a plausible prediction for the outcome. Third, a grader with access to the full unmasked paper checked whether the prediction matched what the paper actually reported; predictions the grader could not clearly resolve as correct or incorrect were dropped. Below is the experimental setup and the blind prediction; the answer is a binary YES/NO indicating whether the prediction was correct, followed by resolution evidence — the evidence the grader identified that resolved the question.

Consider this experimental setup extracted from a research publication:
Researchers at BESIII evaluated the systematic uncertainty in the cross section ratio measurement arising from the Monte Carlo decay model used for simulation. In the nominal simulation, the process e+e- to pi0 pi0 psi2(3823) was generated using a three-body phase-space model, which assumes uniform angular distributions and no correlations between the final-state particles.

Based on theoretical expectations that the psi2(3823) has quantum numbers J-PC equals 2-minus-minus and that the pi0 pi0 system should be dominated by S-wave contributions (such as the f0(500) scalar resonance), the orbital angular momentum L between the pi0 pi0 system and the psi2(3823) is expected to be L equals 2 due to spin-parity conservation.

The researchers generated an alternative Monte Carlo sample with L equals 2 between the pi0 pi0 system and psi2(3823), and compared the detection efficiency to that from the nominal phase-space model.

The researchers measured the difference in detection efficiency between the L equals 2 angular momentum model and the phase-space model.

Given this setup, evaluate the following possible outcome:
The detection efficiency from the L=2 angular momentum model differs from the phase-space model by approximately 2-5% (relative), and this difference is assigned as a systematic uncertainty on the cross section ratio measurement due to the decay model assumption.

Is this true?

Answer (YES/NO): NO